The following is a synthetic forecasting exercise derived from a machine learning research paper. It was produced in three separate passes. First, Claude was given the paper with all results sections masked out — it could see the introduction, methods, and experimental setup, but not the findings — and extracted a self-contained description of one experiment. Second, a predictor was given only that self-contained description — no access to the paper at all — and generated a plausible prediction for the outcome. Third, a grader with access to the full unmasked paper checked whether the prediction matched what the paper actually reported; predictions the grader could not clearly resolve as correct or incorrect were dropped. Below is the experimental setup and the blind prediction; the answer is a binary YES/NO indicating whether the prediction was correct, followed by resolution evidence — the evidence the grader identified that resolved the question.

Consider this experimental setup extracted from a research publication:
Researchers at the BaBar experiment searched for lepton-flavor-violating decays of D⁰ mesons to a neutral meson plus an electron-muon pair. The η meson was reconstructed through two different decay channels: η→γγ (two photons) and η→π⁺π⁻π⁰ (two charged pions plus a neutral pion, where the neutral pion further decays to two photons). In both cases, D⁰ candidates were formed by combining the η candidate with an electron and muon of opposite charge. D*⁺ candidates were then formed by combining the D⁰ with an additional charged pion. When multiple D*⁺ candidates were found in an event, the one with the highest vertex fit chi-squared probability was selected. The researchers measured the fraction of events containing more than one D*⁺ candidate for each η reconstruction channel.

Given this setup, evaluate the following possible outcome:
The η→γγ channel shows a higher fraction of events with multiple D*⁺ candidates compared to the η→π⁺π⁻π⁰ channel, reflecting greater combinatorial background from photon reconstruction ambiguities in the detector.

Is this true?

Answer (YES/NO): NO